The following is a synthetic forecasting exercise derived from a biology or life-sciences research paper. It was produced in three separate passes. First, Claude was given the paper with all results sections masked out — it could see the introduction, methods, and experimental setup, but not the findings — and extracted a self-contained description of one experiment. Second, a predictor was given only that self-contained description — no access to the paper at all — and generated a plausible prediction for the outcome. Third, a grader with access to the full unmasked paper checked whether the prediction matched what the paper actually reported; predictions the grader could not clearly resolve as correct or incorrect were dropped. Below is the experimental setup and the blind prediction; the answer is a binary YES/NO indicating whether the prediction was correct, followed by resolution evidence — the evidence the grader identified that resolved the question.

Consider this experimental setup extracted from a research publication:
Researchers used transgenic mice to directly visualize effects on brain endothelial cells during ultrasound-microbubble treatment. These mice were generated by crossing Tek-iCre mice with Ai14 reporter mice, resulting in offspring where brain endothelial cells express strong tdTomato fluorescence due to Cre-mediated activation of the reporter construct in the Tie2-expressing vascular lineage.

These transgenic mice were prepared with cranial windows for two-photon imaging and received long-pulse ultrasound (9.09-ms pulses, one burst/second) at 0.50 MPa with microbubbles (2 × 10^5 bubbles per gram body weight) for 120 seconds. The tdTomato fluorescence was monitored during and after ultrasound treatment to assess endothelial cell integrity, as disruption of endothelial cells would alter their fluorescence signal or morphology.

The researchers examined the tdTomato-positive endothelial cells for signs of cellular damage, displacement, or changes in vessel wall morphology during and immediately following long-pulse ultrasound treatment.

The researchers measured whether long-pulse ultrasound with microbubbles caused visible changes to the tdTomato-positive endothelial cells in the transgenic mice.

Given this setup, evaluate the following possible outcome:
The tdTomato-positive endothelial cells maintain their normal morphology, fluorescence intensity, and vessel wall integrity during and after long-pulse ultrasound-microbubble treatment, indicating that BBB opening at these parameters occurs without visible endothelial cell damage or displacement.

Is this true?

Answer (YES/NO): NO